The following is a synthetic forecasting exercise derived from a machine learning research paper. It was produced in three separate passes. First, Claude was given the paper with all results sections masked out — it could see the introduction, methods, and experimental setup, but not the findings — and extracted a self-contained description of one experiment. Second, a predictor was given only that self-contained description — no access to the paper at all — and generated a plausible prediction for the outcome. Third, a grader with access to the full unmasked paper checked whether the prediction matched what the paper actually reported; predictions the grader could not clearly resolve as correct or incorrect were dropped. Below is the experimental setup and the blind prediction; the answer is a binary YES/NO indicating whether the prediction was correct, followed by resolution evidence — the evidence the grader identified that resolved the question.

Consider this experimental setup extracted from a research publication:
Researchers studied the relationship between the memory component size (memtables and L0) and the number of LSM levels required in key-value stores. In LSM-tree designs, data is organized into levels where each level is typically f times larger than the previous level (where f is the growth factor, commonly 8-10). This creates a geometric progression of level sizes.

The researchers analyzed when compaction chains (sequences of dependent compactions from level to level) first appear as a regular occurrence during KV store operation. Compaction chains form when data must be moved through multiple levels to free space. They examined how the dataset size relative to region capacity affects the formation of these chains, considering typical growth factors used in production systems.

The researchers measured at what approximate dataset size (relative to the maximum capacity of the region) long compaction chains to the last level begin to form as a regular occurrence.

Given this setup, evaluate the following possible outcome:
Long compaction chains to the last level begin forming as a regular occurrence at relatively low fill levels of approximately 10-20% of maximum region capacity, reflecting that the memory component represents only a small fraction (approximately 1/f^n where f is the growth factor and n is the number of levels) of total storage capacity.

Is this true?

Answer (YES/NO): YES